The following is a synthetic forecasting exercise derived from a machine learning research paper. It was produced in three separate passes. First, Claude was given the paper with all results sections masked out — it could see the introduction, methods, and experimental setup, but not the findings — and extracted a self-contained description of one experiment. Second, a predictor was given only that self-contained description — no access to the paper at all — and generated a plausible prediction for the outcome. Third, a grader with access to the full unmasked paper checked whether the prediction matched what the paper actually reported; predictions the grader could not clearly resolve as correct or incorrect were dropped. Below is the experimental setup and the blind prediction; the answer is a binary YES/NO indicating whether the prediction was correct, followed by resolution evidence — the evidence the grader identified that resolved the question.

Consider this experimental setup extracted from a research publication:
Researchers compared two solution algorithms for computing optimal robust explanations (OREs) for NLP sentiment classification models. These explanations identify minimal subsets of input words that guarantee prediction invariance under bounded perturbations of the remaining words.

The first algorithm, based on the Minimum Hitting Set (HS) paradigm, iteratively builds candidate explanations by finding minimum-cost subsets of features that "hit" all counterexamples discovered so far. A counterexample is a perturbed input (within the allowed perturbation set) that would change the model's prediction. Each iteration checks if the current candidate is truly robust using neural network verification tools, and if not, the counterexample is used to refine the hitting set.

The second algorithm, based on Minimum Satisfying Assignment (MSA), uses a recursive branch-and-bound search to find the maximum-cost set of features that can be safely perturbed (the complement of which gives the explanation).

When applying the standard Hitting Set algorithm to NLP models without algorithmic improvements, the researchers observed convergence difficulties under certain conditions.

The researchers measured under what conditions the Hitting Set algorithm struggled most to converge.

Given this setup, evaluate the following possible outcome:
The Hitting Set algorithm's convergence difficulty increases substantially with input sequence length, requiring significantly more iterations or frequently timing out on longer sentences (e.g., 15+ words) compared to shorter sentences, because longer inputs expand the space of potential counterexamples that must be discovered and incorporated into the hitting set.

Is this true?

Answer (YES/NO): NO